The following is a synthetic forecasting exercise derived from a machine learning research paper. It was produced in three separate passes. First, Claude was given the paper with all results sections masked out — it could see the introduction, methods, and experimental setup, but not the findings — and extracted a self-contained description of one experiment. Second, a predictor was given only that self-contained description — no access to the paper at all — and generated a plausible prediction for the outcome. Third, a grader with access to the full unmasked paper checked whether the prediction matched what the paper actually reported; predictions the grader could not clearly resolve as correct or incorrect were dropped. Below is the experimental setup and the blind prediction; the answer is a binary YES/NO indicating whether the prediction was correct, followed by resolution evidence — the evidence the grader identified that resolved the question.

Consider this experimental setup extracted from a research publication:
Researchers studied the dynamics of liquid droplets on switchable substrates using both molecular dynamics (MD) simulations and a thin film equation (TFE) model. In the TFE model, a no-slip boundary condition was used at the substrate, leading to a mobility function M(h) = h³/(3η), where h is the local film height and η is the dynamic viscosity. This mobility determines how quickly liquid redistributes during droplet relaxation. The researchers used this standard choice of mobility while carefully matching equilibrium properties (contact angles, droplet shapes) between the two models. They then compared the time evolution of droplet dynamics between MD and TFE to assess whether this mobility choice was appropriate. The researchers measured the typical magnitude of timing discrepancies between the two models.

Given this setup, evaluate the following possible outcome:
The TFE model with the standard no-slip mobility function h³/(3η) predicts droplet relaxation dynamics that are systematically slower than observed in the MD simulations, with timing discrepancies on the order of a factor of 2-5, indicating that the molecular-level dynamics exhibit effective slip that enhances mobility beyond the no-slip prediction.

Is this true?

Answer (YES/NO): NO